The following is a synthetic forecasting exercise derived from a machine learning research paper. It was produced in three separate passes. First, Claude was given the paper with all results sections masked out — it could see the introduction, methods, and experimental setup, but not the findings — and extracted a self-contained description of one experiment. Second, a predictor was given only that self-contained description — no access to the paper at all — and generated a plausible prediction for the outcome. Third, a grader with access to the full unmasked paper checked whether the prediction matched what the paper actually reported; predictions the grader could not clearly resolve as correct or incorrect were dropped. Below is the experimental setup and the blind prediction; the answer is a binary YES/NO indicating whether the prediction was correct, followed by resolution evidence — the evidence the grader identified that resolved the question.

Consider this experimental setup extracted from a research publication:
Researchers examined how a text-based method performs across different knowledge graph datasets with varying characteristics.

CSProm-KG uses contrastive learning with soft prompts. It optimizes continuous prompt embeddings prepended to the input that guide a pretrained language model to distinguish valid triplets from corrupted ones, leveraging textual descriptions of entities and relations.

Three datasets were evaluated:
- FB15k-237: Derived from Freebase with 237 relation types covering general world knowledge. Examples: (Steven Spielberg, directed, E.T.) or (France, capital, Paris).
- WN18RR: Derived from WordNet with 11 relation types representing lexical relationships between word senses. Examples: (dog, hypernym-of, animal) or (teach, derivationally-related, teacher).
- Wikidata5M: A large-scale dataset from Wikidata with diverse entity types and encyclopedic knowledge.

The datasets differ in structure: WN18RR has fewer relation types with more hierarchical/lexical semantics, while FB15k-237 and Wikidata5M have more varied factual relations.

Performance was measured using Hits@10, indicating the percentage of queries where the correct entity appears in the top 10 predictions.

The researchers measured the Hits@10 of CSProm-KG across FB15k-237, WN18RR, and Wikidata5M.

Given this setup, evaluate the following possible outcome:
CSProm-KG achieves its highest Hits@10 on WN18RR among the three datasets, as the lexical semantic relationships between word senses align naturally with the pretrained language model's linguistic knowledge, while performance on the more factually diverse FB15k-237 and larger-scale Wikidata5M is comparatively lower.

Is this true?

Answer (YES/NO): YES